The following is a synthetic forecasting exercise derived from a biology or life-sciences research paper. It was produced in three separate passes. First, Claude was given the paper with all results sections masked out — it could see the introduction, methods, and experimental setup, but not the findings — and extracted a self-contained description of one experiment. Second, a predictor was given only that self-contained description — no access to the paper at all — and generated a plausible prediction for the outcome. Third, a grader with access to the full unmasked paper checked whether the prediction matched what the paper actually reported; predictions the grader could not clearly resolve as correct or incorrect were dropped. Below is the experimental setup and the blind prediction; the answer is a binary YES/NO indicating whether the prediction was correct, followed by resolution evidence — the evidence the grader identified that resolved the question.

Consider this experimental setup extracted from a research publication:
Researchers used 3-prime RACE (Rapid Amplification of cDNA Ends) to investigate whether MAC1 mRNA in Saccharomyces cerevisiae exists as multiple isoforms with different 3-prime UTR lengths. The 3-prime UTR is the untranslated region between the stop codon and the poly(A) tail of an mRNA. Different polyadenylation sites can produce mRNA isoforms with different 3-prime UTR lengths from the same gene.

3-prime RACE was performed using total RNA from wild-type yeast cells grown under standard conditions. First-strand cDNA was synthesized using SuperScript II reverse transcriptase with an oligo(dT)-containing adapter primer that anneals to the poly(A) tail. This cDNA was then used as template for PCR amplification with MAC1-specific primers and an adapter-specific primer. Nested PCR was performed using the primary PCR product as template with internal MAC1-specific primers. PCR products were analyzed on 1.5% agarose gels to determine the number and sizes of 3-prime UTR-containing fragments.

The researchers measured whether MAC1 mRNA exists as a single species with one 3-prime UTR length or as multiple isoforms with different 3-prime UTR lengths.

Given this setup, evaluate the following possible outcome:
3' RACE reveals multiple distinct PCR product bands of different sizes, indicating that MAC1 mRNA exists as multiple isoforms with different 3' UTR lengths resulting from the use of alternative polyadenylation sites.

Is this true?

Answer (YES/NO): YES